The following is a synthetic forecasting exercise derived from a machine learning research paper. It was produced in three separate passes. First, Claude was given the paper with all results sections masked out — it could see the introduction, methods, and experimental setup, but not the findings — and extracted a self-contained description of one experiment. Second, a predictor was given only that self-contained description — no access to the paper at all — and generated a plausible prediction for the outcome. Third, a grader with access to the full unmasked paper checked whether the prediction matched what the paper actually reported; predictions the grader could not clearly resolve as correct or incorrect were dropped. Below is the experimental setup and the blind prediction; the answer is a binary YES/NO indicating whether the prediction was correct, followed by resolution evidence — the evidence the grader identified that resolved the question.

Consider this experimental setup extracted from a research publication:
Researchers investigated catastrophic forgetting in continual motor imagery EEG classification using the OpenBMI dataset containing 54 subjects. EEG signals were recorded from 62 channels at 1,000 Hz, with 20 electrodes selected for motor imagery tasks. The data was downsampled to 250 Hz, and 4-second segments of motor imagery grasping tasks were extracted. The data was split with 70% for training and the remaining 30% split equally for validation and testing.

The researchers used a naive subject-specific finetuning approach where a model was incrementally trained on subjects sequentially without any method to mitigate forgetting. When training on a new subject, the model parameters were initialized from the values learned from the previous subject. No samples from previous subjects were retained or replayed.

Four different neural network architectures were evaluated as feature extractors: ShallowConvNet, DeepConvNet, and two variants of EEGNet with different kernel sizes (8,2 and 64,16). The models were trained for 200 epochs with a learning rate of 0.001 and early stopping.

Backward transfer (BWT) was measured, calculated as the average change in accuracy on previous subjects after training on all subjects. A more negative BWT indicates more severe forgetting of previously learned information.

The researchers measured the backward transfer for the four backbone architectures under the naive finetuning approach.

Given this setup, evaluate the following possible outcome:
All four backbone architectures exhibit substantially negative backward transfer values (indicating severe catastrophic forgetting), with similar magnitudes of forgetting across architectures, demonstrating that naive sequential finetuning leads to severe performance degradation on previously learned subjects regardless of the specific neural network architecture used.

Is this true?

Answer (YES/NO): NO